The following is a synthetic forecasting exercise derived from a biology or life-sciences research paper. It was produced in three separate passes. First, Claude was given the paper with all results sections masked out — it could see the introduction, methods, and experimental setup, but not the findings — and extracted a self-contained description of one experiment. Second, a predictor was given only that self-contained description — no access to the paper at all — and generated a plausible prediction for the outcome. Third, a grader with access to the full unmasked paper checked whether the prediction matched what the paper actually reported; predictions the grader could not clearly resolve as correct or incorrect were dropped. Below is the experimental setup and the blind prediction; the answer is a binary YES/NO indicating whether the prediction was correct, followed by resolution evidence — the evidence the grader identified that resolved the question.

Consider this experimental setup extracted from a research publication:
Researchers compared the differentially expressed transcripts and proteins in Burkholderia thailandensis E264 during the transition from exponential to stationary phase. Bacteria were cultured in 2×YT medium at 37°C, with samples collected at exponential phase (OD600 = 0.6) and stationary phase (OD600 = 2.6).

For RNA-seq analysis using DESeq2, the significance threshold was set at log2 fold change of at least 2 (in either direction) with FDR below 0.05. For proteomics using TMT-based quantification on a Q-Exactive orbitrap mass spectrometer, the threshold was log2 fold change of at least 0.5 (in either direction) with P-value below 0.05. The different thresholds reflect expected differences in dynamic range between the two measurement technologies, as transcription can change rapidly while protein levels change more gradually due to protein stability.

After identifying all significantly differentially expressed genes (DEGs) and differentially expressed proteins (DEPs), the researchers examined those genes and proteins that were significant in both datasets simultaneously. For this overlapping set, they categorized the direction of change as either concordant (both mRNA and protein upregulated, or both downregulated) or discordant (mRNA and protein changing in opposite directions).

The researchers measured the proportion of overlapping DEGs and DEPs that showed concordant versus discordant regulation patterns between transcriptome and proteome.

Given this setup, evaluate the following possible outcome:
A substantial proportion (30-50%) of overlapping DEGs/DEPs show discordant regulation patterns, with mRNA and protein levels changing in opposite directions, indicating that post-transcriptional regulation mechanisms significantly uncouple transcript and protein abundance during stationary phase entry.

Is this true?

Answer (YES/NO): NO